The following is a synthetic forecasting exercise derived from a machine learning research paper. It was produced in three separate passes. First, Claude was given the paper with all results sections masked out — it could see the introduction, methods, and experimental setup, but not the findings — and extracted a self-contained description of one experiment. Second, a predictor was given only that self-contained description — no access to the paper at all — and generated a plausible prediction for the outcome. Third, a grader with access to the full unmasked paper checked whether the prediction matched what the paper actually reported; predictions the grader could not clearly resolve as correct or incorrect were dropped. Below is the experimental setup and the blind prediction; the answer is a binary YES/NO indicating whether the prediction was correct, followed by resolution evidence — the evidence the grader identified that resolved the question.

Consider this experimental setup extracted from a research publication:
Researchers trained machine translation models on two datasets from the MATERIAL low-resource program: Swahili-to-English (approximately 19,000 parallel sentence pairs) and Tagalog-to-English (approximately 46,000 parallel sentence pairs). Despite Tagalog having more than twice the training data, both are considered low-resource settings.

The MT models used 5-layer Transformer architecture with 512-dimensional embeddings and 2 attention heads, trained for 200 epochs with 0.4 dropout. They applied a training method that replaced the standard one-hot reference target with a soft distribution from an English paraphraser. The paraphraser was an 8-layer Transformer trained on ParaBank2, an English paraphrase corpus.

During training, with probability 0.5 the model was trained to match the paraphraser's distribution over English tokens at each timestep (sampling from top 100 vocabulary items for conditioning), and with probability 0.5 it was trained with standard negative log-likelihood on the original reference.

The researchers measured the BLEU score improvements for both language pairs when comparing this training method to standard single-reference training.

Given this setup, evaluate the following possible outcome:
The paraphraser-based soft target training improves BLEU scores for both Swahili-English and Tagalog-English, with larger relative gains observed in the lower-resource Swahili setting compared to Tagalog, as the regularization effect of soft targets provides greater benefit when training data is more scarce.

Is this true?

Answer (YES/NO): NO